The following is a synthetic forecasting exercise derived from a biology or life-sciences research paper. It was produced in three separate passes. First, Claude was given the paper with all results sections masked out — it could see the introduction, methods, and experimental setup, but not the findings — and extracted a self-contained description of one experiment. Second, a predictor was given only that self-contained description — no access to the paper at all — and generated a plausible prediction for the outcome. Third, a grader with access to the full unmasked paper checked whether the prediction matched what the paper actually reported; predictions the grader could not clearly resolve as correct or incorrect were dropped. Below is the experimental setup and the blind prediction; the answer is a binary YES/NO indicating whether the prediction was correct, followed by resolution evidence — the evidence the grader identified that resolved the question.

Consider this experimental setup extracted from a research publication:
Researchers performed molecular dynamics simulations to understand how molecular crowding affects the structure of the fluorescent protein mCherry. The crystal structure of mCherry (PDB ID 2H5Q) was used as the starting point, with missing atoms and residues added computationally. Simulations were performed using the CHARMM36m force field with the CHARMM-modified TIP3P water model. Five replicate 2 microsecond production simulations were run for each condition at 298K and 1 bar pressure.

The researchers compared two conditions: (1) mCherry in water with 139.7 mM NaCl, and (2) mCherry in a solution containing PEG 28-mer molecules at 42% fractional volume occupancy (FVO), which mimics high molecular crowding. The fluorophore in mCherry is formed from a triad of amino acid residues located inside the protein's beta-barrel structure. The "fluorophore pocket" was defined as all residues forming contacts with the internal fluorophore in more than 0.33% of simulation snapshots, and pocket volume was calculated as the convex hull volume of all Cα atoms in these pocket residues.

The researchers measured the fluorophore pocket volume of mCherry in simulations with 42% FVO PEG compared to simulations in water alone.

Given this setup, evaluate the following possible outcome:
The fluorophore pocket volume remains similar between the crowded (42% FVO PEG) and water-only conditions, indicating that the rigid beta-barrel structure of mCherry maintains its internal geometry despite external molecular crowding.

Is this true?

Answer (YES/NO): NO